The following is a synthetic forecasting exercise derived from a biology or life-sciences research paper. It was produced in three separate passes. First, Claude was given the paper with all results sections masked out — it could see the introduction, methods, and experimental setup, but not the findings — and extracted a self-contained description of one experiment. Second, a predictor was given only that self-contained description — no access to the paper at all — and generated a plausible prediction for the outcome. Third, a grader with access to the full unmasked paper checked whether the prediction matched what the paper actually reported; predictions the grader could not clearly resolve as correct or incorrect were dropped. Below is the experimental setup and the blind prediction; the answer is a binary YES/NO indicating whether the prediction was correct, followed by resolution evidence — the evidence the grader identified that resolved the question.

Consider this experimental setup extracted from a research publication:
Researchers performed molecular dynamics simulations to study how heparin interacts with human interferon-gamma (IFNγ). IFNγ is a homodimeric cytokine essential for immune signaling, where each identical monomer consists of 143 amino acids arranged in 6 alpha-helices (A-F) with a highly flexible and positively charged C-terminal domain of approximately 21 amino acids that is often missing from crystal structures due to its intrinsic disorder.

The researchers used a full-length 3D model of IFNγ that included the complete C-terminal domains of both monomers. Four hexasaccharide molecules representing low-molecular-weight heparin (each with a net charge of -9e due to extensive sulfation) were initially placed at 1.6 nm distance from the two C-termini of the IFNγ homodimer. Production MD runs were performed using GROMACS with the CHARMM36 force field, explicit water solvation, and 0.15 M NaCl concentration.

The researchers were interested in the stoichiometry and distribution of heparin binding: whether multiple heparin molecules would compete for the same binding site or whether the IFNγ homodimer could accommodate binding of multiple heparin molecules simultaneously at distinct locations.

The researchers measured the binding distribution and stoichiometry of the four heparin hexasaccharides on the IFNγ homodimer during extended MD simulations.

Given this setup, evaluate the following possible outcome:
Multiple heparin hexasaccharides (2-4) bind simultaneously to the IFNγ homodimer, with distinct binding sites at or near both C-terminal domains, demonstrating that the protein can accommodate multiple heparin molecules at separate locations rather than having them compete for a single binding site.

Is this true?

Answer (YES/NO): YES